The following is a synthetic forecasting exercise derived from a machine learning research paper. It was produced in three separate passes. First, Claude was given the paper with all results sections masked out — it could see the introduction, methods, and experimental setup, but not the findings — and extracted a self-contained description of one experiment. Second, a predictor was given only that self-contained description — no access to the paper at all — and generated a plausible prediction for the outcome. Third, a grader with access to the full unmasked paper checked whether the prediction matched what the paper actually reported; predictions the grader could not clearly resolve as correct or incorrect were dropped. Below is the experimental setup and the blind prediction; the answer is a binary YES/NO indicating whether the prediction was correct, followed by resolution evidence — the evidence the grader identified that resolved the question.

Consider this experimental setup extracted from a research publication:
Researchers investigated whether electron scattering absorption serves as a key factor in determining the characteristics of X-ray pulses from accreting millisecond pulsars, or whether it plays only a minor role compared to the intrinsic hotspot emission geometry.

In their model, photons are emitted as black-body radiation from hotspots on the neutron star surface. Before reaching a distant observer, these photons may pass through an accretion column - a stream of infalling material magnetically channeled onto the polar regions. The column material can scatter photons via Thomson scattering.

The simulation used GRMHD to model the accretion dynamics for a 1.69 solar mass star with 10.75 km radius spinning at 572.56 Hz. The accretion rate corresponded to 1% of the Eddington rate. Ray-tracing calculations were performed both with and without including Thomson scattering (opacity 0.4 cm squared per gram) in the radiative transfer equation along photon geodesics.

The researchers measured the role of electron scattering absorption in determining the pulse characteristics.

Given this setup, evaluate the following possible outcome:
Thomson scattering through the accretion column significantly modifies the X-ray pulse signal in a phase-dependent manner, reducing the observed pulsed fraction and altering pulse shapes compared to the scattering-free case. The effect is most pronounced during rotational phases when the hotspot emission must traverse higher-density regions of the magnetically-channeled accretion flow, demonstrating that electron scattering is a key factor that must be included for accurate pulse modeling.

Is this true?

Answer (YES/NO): NO